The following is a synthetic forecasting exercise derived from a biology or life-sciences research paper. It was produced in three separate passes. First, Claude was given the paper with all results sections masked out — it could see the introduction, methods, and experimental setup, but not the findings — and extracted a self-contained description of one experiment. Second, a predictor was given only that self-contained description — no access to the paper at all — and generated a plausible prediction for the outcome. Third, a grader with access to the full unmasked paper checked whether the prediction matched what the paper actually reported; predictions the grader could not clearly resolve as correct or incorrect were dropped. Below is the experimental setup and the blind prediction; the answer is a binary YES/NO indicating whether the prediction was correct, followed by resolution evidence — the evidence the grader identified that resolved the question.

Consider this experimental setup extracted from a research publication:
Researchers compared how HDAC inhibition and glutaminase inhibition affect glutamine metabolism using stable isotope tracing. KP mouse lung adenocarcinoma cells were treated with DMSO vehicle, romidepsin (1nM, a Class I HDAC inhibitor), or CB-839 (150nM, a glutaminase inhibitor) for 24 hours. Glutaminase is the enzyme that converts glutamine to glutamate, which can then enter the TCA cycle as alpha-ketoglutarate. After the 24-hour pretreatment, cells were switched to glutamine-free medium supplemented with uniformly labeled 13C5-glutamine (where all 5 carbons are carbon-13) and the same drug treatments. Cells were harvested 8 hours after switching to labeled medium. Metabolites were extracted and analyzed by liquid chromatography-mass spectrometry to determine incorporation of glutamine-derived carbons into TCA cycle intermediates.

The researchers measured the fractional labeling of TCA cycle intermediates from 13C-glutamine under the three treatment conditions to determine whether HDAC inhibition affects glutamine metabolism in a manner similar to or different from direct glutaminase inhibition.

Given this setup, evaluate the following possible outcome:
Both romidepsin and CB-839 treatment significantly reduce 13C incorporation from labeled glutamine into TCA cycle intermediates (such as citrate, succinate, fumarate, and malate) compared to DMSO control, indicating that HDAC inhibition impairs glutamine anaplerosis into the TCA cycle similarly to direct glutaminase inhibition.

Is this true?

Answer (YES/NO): YES